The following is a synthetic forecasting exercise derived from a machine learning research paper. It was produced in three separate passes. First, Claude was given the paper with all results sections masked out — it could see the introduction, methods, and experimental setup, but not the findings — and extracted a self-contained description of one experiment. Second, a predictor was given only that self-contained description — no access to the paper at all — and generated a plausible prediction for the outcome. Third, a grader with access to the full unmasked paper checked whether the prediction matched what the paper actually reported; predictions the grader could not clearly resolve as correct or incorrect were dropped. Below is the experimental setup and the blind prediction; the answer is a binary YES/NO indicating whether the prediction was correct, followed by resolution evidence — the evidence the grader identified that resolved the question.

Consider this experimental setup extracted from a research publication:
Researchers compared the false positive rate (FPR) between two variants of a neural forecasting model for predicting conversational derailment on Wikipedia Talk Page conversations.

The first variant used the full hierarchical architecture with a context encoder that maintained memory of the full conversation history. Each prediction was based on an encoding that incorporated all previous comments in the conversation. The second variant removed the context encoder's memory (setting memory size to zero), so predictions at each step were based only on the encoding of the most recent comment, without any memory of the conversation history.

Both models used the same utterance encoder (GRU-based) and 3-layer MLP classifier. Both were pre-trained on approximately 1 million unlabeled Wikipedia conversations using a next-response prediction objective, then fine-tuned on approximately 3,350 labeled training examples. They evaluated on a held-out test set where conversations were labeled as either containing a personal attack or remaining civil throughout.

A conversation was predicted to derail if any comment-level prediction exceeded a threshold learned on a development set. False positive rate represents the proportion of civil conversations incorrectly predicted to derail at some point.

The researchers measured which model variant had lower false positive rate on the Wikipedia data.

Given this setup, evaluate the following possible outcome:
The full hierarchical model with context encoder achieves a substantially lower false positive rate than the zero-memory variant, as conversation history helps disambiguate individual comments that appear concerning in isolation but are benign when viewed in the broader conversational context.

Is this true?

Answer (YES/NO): NO